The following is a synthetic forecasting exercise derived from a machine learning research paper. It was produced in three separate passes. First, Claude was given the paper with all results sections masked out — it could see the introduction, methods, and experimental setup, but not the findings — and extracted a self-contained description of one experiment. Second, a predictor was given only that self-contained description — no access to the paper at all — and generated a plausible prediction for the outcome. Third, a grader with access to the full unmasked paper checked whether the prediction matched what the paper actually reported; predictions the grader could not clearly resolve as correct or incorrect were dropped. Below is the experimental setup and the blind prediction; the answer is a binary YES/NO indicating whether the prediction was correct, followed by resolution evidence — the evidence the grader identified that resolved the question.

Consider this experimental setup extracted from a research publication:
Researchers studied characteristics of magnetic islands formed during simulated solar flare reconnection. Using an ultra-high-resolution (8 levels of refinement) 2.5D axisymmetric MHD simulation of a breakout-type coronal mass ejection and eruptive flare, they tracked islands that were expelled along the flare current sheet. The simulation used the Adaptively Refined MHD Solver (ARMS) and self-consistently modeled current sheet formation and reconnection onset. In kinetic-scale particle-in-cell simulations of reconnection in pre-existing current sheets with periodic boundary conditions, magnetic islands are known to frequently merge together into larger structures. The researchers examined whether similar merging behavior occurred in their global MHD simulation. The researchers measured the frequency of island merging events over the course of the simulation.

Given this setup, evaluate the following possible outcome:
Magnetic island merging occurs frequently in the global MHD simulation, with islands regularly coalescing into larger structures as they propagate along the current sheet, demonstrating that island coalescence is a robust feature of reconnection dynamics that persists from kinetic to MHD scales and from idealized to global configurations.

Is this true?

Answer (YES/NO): NO